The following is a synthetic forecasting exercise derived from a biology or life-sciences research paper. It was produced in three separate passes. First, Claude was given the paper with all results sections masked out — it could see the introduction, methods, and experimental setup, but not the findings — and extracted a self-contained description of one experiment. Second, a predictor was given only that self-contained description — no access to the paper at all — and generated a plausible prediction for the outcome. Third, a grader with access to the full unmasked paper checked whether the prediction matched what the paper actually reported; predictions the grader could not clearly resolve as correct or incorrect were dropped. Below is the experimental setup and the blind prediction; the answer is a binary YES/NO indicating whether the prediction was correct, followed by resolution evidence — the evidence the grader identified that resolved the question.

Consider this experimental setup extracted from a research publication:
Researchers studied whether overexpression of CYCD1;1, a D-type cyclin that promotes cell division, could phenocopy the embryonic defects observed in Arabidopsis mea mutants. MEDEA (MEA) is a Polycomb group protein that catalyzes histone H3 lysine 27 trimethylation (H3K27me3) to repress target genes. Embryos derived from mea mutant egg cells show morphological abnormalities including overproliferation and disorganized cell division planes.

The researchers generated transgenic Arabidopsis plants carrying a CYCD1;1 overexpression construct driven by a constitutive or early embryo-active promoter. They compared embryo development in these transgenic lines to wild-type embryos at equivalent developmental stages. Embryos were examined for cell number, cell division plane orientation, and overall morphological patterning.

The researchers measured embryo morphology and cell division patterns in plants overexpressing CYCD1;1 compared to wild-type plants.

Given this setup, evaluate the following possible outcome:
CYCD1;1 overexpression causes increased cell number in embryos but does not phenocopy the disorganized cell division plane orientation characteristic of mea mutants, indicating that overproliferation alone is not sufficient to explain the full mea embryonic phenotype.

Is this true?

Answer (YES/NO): NO